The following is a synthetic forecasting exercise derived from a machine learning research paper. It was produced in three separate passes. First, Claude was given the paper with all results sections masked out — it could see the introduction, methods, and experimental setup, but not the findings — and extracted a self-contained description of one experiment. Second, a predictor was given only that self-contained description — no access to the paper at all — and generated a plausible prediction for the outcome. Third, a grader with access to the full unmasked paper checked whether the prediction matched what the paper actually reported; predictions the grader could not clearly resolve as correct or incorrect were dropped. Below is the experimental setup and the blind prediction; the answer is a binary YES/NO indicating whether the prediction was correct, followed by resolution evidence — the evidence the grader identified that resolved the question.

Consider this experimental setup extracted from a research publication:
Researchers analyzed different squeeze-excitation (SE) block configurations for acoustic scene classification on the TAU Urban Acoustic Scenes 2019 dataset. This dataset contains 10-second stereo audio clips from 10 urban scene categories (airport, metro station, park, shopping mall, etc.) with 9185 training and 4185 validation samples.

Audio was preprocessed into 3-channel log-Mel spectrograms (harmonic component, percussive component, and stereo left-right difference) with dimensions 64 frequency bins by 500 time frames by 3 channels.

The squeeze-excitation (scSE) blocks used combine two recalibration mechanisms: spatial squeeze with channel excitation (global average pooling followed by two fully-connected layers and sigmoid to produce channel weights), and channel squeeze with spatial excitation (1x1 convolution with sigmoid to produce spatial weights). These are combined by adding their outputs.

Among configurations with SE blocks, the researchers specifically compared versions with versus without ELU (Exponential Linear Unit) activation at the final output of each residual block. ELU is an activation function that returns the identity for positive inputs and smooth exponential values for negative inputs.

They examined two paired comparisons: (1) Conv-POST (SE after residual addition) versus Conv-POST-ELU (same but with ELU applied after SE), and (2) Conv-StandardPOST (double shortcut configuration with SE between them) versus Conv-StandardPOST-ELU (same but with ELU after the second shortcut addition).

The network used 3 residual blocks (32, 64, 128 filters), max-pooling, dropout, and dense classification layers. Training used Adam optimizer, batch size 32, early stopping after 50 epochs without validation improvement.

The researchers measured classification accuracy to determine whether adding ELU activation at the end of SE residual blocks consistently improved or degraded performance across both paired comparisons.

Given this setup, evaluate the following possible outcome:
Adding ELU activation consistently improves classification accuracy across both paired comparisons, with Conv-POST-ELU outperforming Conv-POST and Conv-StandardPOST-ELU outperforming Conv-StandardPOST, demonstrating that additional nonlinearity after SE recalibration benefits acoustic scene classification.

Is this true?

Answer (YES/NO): NO